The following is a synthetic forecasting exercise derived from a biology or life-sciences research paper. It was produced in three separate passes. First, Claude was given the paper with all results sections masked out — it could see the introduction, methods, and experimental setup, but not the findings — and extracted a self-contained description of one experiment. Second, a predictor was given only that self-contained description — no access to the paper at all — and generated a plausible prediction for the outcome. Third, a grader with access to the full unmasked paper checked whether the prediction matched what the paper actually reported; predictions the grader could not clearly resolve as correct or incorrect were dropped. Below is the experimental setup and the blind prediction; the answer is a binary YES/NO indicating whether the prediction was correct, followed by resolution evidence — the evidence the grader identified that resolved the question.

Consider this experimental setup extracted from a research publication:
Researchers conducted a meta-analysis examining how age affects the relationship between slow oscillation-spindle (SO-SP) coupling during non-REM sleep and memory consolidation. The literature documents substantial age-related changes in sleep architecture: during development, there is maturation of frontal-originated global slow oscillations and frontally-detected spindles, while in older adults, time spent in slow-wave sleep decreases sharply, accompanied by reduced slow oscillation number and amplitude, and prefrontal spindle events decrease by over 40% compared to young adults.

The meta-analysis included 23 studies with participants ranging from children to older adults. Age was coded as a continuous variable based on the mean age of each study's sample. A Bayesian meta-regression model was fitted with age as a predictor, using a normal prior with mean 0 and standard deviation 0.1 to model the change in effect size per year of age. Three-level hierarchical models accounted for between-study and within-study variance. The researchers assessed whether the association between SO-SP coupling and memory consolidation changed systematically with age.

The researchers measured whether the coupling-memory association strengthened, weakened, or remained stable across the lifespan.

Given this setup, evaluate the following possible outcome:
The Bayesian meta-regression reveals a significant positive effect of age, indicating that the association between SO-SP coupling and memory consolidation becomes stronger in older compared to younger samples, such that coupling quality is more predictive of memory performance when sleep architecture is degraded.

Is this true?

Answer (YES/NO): NO